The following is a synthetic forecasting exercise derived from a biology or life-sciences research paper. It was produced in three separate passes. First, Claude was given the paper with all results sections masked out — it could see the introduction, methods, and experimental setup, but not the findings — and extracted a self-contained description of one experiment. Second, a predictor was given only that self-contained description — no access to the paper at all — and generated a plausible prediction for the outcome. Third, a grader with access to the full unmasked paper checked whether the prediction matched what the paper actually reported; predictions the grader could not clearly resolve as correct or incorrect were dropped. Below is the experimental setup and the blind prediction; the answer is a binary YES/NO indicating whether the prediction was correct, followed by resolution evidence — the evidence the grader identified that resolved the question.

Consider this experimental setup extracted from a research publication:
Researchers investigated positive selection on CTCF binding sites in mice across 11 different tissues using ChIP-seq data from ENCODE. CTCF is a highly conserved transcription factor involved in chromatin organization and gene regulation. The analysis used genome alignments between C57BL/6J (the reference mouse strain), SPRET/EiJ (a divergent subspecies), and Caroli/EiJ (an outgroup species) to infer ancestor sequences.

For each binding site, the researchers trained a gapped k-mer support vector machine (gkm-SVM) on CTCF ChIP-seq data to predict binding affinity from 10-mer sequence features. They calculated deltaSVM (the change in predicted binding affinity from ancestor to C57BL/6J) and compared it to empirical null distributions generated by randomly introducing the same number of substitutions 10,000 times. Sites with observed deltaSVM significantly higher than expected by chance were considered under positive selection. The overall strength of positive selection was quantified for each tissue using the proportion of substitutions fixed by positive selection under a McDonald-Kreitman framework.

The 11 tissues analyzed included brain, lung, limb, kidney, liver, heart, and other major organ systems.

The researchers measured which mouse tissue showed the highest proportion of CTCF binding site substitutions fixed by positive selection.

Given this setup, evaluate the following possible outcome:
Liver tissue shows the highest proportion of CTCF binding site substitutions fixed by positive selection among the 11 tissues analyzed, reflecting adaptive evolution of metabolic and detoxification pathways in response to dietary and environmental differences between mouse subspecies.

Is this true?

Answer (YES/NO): NO